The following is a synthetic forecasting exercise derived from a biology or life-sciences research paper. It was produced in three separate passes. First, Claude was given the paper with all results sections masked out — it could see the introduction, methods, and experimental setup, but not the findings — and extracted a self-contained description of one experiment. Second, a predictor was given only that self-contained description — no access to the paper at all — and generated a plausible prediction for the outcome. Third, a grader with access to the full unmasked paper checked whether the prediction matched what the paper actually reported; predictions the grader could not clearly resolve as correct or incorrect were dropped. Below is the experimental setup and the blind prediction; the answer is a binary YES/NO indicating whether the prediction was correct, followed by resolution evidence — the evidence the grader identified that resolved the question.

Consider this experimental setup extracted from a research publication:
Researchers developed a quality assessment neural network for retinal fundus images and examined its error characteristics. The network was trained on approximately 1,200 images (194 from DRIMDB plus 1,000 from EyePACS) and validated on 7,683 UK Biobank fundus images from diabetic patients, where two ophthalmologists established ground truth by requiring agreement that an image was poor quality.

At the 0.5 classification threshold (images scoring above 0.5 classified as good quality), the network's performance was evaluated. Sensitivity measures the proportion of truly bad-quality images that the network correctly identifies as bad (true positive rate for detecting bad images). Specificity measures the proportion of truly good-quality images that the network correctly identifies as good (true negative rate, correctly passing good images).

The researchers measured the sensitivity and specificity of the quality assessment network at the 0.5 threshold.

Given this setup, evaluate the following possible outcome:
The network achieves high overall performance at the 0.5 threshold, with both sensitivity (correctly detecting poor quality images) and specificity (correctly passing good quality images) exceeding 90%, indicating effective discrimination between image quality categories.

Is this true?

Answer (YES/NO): NO